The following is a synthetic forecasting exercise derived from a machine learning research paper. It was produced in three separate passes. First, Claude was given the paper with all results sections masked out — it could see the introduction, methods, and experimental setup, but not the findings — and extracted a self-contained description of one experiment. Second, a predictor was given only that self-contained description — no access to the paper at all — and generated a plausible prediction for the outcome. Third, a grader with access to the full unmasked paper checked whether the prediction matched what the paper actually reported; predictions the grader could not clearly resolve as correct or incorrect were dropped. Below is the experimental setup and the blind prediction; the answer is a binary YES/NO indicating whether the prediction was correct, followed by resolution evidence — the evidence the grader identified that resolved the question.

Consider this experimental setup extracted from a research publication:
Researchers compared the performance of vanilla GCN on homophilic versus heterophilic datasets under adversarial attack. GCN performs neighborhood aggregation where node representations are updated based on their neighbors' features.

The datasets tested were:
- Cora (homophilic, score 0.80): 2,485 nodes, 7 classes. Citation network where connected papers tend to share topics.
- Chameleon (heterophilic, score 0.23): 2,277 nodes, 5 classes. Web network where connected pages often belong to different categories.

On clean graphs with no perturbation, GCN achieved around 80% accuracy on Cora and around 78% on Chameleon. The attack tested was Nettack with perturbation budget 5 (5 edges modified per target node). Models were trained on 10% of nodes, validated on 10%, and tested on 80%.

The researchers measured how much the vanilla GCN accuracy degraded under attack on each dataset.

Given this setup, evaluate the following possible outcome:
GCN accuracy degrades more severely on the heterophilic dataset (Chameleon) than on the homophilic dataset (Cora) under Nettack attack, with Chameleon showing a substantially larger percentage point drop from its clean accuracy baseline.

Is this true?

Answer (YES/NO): NO